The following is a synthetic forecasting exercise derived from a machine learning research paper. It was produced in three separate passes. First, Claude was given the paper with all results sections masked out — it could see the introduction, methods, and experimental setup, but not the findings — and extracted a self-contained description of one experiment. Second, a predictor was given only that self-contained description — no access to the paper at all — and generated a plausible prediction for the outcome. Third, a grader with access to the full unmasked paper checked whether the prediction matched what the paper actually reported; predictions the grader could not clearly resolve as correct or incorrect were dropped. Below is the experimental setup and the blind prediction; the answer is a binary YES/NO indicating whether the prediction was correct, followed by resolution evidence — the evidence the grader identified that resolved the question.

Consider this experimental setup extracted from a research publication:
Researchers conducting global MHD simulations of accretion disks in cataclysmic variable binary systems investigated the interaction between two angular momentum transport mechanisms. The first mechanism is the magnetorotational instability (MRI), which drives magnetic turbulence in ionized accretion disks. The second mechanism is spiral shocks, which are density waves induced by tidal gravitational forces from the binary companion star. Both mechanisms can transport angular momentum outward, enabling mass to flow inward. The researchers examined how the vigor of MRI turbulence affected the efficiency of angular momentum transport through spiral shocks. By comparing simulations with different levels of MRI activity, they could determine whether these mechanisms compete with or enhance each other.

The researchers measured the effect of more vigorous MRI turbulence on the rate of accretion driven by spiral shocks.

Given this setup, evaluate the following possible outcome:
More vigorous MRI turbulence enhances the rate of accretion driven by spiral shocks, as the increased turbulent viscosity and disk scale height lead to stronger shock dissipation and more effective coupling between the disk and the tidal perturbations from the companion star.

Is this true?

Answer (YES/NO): YES